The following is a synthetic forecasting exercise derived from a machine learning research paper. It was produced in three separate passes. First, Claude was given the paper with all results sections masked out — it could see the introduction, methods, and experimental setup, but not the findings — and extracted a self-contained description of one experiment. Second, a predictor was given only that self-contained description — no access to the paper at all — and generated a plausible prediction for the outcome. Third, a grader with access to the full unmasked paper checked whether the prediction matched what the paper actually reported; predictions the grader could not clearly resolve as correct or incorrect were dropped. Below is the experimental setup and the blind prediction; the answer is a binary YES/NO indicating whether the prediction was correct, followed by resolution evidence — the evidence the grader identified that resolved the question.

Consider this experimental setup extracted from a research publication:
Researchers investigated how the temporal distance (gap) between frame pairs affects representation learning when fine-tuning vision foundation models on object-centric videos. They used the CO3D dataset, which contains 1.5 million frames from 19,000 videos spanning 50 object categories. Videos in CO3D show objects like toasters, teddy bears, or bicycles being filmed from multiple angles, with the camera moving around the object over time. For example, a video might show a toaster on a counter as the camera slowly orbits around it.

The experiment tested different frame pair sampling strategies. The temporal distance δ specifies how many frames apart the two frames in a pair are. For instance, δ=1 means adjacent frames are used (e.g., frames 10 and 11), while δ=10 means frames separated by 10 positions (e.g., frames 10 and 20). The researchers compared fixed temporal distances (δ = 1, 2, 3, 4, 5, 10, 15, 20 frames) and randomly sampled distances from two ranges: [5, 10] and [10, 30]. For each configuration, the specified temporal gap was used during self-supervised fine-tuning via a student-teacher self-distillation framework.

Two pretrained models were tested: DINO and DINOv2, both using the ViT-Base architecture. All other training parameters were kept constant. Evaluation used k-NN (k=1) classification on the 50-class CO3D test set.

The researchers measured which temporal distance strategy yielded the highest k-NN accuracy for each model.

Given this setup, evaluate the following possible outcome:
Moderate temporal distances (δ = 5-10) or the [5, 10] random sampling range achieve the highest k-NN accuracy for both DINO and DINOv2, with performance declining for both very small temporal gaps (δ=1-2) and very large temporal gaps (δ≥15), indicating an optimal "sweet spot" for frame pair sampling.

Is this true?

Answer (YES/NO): NO